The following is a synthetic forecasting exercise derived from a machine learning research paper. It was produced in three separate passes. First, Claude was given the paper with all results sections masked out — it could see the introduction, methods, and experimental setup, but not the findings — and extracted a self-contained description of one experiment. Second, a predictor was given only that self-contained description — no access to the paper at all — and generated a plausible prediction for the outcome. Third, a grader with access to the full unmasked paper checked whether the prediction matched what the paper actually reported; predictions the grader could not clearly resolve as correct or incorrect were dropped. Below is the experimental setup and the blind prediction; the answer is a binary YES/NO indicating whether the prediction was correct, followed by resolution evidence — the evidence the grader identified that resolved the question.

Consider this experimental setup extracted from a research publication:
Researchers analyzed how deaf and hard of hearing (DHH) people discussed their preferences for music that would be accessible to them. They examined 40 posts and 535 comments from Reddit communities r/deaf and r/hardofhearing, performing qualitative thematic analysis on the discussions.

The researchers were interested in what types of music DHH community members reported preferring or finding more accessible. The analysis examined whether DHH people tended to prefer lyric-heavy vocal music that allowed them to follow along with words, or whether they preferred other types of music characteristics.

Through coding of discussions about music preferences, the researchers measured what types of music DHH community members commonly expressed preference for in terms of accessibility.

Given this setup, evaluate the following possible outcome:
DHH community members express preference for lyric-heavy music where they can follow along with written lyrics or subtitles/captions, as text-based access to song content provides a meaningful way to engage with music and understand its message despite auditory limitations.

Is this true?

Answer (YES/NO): NO